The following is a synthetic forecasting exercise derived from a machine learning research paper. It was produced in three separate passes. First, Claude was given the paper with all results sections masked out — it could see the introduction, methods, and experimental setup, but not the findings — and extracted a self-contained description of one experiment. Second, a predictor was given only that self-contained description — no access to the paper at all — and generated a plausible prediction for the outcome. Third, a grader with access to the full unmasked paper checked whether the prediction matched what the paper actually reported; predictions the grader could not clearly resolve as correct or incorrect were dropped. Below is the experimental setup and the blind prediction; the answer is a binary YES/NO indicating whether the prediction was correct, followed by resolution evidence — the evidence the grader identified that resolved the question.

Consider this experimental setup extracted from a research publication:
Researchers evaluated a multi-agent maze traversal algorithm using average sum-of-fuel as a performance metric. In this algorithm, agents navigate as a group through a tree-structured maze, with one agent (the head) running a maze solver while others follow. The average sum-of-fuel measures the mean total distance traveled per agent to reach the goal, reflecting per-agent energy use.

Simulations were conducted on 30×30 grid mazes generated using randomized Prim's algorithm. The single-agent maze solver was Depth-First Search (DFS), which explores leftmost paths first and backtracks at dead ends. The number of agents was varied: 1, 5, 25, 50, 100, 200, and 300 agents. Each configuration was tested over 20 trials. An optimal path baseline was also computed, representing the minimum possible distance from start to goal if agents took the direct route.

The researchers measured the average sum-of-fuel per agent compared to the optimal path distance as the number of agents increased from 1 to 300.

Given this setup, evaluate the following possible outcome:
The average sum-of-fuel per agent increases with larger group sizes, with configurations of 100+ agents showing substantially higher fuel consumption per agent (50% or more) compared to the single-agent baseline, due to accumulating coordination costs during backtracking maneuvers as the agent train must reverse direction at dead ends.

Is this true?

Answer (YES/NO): NO